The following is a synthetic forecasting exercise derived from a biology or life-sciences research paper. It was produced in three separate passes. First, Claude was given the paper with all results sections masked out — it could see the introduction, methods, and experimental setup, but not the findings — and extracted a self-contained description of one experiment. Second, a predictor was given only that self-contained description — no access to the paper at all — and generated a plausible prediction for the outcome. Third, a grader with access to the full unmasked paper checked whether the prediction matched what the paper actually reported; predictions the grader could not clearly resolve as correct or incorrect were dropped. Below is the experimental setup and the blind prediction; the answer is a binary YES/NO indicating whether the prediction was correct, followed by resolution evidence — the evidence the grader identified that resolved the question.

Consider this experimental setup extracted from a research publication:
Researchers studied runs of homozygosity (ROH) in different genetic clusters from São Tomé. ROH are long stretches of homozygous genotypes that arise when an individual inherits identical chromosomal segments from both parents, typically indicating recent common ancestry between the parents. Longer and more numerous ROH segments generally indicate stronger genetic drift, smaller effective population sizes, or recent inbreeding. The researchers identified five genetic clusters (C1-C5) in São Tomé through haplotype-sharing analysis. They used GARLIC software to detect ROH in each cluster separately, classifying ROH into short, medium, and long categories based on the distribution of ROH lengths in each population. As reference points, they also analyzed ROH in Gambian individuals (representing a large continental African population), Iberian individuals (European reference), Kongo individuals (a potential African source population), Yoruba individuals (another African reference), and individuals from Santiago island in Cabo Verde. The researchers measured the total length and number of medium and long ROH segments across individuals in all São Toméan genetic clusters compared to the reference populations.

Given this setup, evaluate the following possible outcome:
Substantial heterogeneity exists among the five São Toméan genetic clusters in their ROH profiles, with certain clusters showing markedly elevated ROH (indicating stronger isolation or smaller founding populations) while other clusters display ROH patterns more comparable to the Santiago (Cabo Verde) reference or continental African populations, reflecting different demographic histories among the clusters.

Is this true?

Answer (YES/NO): YES